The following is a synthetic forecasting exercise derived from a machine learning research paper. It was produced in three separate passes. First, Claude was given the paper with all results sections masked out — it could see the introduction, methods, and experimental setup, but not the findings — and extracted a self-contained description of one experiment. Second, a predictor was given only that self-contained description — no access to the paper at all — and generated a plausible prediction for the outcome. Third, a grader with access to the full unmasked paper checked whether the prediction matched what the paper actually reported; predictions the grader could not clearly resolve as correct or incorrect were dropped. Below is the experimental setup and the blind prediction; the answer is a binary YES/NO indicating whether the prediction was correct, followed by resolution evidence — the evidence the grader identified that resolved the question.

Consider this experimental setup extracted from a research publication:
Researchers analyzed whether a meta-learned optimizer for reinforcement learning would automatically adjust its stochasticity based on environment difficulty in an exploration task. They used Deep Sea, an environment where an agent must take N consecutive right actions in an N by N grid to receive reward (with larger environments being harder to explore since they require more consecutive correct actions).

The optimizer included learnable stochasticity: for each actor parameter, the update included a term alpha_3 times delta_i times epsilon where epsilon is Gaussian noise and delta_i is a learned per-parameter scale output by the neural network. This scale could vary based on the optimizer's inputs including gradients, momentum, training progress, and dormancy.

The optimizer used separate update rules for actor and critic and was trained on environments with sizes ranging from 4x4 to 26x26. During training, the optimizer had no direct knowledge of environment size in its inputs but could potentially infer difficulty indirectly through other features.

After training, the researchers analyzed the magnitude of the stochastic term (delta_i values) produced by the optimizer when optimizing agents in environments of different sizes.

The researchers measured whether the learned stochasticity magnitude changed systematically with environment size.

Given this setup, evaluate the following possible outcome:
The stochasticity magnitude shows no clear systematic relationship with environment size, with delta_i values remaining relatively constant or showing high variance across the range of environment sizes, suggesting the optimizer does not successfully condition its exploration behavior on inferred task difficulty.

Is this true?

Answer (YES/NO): NO